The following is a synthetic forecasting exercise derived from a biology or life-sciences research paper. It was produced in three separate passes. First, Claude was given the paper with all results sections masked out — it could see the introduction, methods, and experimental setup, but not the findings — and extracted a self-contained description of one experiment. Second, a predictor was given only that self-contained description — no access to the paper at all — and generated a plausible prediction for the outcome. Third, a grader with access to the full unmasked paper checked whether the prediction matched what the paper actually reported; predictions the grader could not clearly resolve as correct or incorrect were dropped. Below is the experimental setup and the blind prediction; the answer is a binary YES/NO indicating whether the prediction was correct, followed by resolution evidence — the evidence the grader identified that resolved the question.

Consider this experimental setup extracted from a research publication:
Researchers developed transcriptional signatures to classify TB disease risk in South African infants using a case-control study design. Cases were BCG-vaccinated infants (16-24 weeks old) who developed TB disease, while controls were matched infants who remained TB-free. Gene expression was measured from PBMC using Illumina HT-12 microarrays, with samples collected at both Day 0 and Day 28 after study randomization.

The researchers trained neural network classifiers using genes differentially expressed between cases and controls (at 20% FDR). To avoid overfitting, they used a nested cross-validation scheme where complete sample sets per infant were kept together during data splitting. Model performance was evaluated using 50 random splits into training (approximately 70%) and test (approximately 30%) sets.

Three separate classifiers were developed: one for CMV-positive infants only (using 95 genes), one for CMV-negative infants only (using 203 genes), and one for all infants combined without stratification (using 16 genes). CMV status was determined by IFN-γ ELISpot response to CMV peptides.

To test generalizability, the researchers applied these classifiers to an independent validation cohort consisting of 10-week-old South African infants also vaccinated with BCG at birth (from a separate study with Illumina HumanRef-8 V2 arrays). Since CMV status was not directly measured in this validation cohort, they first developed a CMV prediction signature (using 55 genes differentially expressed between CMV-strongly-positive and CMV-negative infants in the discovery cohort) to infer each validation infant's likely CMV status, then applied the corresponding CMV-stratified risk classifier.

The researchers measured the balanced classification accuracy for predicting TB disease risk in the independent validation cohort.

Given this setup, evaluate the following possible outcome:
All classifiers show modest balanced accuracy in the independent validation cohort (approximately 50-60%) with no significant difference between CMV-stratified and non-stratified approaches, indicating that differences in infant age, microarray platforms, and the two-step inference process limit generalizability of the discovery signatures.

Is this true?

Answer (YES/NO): NO